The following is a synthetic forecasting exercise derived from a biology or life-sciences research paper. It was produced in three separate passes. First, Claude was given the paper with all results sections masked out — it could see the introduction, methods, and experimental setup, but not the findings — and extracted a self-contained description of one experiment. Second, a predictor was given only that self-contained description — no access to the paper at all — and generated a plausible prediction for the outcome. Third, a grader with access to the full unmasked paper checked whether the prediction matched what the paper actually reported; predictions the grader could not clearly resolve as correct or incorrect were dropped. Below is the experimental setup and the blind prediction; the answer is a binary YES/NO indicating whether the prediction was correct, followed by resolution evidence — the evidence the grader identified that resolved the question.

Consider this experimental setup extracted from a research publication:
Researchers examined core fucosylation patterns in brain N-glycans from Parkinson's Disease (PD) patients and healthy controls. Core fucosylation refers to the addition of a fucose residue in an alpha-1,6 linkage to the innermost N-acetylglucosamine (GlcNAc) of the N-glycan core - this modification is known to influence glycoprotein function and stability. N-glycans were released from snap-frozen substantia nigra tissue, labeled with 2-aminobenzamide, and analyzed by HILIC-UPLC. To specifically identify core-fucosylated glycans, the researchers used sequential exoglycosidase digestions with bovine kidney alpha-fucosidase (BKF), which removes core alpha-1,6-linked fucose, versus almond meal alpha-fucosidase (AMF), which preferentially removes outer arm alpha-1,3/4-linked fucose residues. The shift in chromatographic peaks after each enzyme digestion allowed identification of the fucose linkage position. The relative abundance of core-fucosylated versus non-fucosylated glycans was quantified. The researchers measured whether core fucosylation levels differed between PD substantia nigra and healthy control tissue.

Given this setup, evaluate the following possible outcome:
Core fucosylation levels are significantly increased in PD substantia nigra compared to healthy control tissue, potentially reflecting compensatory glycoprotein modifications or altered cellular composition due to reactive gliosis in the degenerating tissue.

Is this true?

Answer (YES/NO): YES